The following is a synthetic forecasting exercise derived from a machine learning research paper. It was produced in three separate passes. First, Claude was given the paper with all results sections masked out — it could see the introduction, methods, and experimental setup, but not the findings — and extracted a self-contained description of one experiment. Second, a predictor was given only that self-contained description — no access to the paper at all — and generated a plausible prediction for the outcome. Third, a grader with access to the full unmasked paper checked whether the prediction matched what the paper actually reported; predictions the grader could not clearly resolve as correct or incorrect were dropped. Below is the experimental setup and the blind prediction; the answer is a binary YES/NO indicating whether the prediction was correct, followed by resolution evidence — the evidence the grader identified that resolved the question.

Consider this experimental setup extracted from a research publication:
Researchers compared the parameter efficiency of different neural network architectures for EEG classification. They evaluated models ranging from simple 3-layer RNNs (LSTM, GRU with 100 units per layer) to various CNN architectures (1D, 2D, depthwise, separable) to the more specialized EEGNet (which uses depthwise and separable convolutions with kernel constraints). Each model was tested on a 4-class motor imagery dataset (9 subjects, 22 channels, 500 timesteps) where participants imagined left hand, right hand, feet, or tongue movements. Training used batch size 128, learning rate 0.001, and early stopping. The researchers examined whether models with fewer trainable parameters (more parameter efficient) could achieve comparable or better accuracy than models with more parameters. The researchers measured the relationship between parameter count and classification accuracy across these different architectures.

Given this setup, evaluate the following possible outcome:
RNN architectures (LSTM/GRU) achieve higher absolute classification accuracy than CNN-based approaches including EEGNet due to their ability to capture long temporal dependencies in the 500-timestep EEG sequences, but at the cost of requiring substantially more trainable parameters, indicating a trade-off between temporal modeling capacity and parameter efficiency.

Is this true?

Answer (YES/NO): NO